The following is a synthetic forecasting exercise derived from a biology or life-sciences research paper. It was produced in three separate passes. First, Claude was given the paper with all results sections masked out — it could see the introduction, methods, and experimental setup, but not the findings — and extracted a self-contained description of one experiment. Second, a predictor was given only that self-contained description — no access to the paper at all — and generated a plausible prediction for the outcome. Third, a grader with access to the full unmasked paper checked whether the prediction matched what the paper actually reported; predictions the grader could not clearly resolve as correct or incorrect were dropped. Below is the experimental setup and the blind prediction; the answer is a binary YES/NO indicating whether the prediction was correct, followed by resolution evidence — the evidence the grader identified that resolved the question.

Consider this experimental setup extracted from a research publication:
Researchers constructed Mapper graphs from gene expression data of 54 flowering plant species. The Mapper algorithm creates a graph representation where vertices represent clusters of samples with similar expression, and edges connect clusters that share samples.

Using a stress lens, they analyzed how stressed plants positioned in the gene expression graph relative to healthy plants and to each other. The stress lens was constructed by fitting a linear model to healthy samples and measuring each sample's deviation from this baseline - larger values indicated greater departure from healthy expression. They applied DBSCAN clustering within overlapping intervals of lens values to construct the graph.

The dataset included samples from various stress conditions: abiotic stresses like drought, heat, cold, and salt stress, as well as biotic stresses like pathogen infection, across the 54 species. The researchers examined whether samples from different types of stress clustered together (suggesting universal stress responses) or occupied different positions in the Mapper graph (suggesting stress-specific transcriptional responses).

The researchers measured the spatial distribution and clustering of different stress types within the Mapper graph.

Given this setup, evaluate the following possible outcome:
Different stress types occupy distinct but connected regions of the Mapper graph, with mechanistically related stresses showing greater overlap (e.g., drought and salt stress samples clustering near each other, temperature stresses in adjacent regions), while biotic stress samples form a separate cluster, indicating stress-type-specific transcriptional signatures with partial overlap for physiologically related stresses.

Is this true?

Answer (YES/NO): NO